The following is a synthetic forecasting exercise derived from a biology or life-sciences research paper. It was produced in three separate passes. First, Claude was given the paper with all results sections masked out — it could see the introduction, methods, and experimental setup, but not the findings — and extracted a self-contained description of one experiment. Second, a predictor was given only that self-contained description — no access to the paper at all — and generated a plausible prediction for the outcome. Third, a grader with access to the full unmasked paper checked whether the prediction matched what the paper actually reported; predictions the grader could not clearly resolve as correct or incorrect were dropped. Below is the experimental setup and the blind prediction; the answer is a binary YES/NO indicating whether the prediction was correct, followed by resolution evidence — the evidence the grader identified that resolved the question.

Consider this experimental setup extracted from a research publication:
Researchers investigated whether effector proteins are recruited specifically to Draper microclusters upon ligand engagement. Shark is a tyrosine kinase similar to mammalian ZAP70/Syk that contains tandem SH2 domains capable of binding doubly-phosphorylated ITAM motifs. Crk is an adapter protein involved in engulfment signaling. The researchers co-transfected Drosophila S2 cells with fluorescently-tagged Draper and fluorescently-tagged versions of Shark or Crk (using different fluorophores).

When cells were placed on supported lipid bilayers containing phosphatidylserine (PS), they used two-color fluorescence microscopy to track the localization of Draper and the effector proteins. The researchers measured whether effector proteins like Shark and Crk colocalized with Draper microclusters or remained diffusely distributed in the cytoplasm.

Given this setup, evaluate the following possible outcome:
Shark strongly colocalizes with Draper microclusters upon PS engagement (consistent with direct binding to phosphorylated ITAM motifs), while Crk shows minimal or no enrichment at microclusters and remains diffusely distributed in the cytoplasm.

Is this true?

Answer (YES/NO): NO